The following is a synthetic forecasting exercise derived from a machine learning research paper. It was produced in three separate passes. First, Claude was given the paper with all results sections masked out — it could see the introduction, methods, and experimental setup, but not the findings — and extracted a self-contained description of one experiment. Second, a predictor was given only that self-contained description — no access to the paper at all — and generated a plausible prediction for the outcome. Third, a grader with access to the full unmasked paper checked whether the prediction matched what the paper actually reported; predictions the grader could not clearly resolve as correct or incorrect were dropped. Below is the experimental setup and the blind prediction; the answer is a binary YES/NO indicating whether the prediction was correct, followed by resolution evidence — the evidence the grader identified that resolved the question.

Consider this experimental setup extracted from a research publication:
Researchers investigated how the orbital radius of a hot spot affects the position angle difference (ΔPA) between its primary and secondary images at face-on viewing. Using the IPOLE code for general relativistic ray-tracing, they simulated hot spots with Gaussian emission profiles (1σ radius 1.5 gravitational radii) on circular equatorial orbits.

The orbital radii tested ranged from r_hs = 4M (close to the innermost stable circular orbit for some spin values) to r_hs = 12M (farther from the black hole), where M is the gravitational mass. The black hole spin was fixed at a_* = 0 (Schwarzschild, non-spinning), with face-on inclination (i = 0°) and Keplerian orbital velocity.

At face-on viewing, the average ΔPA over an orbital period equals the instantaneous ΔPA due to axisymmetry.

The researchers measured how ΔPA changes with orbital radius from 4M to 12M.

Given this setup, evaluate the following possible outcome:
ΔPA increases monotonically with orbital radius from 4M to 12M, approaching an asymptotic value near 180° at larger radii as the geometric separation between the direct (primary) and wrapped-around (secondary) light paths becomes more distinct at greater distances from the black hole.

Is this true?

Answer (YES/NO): NO